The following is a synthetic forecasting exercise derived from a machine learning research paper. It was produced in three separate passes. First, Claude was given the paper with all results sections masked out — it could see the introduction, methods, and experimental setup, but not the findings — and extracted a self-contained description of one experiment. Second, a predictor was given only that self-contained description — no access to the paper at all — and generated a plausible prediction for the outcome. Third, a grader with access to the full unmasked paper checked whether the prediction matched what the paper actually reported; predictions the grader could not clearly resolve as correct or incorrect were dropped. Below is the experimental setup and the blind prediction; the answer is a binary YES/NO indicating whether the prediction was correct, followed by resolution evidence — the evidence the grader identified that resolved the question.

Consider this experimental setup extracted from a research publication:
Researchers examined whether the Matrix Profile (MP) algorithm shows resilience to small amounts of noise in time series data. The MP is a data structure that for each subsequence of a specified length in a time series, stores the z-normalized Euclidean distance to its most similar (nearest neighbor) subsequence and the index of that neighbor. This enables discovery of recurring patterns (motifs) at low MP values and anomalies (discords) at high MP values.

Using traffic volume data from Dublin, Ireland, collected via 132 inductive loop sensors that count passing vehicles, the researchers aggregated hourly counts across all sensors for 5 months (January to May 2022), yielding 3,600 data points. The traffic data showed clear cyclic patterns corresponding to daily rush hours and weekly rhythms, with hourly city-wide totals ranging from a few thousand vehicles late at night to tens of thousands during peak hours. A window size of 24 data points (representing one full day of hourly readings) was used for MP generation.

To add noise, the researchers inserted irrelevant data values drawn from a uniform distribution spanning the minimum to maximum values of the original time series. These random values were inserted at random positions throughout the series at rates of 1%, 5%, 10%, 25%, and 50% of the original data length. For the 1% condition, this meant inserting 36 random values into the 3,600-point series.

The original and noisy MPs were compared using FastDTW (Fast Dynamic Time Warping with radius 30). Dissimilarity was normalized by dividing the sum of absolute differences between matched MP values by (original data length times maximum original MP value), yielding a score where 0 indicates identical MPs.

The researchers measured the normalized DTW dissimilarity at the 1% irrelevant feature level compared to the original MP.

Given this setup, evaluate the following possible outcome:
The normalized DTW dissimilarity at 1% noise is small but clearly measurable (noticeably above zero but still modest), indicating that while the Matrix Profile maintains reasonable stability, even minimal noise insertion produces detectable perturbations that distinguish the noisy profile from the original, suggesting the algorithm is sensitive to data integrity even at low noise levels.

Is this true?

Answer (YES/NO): YES